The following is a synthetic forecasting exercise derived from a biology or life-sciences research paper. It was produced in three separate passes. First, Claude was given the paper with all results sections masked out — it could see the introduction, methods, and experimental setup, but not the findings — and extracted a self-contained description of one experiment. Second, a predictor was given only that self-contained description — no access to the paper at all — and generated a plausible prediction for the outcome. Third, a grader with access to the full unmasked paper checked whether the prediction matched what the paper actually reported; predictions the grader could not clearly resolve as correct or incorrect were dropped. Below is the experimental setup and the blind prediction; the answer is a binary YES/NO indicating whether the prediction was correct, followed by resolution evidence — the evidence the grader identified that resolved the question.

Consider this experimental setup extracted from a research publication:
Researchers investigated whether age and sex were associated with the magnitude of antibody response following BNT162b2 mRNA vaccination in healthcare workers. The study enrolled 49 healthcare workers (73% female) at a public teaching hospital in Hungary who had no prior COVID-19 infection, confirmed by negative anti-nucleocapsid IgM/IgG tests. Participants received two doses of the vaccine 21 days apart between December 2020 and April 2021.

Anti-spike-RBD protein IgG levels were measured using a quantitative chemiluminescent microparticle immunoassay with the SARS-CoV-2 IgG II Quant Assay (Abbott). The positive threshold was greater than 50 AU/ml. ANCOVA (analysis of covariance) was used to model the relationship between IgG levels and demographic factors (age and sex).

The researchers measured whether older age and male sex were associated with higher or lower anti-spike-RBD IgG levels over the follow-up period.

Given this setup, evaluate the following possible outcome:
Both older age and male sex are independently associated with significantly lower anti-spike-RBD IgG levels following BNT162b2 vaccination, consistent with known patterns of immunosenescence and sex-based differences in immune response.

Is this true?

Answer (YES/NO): NO